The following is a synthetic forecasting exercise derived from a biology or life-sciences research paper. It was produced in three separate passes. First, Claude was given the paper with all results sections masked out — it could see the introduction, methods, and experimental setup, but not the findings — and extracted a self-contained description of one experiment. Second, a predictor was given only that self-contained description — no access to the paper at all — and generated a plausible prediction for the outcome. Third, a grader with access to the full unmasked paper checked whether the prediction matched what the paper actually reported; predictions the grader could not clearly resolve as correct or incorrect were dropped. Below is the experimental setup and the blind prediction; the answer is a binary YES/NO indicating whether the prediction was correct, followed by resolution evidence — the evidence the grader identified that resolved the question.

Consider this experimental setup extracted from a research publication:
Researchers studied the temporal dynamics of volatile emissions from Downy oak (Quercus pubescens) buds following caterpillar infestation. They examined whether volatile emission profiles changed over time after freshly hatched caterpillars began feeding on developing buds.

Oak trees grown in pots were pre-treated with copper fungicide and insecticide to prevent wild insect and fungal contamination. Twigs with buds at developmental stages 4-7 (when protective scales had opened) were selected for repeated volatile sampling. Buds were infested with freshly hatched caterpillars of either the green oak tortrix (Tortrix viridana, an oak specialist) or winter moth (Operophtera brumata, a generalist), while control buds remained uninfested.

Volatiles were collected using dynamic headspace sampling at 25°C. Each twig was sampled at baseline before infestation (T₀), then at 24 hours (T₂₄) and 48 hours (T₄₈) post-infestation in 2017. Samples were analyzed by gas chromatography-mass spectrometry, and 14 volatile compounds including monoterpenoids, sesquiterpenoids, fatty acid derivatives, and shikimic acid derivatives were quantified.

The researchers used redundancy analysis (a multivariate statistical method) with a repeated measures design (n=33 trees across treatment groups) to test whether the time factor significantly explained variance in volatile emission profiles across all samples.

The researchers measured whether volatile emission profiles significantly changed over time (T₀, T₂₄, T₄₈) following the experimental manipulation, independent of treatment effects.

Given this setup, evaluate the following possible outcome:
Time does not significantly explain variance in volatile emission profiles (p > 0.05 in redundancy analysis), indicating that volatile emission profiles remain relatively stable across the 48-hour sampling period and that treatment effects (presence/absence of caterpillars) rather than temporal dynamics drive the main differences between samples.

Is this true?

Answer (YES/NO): NO